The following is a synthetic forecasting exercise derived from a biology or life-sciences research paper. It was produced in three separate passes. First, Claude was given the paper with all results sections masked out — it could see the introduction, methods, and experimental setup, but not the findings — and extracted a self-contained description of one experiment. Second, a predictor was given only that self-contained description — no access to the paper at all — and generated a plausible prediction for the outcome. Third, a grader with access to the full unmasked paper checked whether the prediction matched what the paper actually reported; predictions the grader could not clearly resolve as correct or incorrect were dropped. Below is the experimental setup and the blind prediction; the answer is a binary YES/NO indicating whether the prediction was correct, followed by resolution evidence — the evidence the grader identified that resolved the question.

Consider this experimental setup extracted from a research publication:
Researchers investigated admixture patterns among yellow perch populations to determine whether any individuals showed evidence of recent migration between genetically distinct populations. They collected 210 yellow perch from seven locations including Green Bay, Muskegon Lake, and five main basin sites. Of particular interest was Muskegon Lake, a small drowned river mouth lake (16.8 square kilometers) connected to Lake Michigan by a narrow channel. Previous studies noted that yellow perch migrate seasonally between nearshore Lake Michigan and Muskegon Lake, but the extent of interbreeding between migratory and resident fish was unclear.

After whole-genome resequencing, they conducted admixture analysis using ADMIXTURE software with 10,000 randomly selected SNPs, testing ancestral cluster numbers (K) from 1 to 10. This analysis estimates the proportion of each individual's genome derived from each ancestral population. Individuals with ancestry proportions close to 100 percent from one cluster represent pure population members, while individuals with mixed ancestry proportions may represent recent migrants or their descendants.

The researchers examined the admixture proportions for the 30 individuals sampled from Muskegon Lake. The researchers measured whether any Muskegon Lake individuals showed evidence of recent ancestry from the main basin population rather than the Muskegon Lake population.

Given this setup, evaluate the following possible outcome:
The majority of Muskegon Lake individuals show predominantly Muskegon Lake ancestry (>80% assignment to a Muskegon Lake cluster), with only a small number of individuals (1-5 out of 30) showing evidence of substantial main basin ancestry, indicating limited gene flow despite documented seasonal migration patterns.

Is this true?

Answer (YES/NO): YES